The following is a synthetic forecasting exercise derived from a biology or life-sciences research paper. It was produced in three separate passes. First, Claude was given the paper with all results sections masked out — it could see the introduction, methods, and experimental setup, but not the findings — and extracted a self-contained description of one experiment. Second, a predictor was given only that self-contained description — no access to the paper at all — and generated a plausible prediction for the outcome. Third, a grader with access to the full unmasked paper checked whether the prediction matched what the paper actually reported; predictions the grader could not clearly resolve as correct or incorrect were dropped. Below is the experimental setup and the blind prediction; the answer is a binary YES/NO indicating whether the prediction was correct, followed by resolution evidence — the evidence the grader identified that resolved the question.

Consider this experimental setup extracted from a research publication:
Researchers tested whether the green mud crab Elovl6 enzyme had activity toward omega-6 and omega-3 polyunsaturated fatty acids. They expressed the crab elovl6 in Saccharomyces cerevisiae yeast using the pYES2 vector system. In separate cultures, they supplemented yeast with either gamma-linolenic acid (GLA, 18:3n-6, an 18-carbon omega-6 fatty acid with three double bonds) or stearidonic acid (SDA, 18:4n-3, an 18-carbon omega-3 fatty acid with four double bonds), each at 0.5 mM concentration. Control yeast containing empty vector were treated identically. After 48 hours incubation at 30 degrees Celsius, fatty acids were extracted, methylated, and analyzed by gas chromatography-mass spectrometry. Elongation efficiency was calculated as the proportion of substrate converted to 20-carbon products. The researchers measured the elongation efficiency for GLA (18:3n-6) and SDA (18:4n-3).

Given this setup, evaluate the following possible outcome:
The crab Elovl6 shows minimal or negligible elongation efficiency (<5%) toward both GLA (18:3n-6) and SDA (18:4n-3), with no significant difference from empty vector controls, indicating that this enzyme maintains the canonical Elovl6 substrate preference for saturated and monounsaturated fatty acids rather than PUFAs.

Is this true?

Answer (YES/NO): NO